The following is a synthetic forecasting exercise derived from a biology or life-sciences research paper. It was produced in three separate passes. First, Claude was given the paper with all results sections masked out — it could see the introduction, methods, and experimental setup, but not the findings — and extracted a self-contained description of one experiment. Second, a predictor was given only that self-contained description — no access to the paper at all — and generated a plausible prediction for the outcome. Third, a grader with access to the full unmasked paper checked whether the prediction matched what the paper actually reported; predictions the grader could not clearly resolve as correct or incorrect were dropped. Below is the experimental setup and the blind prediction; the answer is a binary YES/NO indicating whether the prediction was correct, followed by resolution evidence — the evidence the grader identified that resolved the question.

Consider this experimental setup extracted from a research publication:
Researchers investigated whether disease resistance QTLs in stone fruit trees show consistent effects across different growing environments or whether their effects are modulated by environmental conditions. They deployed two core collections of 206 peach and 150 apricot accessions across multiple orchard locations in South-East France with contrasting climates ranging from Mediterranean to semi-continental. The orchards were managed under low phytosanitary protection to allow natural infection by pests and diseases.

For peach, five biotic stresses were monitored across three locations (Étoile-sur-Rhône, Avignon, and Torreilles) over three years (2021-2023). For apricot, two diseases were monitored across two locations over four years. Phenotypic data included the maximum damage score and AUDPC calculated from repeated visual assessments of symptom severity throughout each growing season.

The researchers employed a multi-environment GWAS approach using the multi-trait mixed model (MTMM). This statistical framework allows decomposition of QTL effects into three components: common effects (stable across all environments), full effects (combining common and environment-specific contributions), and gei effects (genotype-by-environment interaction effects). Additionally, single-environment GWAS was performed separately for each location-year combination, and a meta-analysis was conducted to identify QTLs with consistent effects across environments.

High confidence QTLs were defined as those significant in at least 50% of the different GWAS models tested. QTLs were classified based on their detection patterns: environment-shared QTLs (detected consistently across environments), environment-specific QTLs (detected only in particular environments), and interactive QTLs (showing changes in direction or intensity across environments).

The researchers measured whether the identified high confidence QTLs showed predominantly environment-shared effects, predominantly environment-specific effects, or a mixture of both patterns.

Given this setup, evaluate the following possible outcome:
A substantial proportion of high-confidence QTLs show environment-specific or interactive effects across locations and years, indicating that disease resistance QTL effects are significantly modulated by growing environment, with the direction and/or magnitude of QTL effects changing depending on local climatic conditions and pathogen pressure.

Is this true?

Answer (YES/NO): YES